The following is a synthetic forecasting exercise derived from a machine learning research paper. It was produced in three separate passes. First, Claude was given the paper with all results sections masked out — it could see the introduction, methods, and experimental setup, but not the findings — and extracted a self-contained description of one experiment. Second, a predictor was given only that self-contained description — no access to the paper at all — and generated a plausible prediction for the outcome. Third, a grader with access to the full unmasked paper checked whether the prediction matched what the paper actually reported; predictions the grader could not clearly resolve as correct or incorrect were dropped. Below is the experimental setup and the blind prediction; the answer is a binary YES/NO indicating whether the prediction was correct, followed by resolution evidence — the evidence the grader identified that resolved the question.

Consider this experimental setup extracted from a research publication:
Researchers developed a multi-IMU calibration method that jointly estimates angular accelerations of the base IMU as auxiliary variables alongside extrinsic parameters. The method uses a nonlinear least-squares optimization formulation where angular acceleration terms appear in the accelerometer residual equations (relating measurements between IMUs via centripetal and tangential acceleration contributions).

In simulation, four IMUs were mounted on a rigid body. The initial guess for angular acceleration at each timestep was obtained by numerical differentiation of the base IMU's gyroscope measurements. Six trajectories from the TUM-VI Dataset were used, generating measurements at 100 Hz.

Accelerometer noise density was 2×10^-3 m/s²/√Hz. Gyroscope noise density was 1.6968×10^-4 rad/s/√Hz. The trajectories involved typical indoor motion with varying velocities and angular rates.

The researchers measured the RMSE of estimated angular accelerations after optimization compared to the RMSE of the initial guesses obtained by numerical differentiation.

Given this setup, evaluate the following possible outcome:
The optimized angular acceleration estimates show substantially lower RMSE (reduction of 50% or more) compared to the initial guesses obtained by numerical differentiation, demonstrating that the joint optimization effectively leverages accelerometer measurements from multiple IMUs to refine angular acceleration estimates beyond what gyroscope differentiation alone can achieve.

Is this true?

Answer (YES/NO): NO